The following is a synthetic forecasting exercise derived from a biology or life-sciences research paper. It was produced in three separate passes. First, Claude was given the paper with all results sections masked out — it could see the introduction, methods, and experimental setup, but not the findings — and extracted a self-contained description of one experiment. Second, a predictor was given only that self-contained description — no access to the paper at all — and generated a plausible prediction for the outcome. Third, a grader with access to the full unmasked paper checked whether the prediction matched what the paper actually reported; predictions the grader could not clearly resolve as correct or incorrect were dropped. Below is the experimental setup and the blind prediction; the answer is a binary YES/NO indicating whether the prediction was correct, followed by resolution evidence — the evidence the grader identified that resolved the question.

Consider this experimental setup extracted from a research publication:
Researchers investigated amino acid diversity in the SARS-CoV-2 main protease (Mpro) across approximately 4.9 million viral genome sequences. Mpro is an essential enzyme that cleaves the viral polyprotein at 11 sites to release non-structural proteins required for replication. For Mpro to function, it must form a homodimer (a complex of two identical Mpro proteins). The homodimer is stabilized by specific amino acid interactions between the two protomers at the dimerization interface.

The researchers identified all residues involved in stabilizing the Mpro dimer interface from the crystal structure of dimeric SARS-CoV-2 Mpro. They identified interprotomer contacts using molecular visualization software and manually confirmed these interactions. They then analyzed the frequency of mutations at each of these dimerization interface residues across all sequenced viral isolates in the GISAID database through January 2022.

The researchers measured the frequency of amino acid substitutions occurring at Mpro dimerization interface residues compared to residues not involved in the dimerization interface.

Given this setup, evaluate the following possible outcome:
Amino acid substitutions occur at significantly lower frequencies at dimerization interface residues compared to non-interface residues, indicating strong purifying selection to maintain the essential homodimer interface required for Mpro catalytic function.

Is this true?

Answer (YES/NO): YES